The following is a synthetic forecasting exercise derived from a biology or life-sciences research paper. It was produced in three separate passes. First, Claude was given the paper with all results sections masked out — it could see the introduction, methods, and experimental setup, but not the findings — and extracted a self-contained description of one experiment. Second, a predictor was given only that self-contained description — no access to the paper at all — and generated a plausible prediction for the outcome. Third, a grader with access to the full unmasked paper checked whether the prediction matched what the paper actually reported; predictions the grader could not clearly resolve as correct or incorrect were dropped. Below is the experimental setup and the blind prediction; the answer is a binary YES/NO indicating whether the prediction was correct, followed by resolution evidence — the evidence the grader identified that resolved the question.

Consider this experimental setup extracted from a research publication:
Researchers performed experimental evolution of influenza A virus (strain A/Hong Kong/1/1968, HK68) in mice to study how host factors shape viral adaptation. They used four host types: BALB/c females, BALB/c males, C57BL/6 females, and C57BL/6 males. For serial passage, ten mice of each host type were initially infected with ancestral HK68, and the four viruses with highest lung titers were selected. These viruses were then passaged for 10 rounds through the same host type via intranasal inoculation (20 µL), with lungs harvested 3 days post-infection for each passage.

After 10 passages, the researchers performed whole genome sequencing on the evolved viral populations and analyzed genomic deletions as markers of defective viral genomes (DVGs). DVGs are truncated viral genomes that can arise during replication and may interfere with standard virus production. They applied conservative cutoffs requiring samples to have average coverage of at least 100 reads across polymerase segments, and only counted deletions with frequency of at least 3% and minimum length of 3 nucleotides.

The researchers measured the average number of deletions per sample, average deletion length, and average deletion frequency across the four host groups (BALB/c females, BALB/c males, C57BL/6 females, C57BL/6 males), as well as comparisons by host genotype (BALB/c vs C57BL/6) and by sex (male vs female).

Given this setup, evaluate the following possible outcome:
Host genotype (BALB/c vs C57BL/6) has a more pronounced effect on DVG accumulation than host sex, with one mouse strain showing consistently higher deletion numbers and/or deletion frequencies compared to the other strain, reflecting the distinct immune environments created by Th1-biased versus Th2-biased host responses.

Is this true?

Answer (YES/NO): YES